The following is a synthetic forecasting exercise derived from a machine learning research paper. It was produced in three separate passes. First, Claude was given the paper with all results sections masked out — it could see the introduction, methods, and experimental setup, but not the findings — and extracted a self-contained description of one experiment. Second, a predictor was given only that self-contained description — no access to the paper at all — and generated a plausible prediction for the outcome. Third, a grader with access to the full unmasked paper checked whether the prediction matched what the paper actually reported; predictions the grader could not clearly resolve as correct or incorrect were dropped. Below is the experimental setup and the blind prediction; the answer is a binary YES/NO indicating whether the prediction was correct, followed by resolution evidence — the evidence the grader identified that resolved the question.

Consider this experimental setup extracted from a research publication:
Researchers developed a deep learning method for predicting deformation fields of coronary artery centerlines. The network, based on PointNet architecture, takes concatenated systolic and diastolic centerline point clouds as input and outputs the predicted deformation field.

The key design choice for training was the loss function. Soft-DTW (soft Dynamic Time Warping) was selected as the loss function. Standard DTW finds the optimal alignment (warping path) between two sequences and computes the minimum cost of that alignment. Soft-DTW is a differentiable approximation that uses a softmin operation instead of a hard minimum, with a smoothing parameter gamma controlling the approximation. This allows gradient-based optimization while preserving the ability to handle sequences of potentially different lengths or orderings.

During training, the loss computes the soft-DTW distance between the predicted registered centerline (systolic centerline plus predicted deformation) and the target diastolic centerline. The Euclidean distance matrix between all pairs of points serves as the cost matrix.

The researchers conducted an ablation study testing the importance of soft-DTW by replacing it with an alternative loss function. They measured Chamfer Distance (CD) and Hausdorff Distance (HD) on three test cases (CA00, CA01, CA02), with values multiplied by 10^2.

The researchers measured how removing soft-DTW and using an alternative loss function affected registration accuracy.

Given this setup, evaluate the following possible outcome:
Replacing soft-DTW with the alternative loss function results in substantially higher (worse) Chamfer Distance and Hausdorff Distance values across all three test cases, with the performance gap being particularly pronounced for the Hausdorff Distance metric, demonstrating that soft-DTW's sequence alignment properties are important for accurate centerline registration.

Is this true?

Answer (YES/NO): NO